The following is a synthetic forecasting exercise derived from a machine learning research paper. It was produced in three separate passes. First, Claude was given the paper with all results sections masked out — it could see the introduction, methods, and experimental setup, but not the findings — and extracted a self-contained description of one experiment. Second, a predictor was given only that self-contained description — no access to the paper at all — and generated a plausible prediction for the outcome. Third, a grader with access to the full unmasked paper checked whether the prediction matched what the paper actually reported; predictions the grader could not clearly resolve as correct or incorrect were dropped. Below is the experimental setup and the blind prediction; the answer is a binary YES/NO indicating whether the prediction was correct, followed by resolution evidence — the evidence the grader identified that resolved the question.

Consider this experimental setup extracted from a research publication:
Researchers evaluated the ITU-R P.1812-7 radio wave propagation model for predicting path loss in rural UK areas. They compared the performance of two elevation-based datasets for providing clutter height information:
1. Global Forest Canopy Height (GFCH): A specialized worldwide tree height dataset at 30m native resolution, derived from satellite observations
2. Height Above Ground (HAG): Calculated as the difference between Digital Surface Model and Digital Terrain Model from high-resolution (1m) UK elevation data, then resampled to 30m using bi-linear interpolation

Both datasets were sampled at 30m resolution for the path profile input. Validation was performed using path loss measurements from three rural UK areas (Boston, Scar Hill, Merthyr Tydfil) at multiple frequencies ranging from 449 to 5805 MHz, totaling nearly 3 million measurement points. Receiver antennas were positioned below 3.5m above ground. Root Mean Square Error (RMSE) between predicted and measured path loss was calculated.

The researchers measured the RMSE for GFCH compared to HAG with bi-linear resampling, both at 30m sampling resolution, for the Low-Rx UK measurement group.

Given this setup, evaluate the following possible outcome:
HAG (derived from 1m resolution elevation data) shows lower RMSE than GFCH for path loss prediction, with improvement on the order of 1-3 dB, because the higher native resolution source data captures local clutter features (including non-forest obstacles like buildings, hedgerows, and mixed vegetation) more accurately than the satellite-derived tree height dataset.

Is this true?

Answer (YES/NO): NO